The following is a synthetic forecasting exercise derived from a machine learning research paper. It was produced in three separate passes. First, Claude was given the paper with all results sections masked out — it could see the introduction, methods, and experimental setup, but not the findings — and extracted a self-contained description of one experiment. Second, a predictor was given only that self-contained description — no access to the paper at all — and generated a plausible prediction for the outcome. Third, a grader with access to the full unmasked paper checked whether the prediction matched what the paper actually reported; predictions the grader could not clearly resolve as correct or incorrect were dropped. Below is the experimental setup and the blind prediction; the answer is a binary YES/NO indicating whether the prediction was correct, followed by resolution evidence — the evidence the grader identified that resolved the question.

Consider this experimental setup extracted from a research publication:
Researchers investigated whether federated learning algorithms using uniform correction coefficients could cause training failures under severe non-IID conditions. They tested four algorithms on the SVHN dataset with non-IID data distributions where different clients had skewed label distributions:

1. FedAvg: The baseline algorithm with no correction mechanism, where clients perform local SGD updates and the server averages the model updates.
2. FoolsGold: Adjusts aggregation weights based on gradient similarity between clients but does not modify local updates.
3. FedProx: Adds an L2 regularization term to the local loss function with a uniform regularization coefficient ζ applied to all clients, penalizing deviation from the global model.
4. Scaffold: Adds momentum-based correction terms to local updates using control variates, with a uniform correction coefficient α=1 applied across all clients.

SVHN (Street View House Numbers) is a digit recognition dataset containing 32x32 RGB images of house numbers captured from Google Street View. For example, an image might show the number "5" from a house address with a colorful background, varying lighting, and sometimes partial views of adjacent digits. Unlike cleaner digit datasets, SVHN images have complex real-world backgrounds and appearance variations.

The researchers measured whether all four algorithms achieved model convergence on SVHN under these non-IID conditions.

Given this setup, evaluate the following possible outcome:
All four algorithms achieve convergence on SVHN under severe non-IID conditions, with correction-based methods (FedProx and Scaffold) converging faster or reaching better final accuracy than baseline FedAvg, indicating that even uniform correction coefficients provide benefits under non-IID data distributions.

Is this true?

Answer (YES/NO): NO